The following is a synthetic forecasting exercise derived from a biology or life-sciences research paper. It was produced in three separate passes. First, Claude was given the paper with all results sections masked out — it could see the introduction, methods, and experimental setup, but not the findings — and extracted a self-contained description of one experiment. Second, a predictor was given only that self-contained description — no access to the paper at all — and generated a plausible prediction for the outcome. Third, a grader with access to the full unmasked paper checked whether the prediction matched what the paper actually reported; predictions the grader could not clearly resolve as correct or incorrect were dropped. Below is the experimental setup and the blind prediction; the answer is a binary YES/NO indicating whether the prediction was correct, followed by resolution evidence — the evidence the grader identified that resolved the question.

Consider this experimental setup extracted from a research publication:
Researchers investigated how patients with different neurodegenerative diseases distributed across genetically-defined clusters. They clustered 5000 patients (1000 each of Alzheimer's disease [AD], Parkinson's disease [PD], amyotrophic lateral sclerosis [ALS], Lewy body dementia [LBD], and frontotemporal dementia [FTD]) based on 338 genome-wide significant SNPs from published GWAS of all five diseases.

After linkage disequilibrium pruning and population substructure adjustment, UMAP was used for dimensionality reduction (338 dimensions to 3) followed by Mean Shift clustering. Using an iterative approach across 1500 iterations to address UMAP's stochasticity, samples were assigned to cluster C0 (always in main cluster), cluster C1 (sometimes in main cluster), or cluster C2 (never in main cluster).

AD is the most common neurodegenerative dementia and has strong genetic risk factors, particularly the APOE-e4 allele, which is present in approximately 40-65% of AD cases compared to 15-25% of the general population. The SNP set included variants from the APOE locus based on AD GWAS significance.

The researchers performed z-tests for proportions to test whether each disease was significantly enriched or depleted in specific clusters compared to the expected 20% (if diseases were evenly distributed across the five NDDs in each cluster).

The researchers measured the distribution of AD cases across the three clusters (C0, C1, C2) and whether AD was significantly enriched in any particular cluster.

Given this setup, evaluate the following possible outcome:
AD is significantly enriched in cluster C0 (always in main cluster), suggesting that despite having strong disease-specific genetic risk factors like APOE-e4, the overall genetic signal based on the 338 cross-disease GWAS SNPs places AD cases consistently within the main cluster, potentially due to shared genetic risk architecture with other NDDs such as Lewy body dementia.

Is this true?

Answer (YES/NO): NO